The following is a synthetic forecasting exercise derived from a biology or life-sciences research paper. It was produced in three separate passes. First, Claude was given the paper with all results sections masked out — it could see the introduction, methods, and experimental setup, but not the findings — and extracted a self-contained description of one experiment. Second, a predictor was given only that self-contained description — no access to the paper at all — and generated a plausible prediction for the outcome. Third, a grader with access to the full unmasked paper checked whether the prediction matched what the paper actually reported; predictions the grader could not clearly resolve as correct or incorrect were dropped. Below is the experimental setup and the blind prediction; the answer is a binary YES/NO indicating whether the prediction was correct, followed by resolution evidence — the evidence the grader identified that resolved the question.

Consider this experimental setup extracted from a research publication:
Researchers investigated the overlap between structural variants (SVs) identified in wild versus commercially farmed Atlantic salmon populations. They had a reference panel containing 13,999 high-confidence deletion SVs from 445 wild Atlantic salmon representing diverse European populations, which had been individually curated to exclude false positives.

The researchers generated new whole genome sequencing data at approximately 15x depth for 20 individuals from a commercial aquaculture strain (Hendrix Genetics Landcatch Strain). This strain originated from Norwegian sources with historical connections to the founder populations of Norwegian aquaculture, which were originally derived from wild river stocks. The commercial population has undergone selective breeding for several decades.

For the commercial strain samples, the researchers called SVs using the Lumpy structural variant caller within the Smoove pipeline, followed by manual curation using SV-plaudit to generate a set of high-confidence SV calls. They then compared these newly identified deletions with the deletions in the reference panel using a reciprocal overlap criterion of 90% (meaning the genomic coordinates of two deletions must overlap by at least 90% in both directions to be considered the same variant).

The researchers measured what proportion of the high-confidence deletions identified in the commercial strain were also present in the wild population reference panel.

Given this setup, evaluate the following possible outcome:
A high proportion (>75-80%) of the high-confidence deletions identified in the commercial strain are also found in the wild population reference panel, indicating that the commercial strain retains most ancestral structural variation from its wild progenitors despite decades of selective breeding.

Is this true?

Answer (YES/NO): NO